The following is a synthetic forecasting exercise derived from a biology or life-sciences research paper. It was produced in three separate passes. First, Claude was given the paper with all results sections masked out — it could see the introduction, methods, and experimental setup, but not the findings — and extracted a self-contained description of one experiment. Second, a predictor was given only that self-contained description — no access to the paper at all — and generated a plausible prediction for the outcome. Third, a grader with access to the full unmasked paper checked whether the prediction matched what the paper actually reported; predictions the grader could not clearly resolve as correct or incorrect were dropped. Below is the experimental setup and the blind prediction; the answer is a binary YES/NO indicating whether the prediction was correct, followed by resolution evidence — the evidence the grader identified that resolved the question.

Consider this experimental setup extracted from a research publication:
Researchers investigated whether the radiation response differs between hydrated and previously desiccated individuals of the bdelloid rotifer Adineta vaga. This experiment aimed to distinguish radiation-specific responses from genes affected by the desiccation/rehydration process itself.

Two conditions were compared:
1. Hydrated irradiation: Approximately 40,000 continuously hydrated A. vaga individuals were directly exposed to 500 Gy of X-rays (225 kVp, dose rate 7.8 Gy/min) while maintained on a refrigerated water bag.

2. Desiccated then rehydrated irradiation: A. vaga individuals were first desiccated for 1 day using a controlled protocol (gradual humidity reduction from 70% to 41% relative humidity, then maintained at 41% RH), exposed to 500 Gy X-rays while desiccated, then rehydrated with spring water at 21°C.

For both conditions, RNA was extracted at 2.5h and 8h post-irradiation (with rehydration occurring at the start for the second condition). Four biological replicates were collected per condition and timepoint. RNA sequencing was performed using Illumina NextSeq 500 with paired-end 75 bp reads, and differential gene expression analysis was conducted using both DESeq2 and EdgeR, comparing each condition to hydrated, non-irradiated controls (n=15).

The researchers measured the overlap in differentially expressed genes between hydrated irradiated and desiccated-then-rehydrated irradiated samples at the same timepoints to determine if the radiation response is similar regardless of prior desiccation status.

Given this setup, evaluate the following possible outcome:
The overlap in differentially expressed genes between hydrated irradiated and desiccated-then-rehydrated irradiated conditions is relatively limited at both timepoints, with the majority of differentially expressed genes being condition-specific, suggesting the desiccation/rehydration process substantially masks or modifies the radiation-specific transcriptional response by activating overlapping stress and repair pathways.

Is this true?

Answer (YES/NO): NO